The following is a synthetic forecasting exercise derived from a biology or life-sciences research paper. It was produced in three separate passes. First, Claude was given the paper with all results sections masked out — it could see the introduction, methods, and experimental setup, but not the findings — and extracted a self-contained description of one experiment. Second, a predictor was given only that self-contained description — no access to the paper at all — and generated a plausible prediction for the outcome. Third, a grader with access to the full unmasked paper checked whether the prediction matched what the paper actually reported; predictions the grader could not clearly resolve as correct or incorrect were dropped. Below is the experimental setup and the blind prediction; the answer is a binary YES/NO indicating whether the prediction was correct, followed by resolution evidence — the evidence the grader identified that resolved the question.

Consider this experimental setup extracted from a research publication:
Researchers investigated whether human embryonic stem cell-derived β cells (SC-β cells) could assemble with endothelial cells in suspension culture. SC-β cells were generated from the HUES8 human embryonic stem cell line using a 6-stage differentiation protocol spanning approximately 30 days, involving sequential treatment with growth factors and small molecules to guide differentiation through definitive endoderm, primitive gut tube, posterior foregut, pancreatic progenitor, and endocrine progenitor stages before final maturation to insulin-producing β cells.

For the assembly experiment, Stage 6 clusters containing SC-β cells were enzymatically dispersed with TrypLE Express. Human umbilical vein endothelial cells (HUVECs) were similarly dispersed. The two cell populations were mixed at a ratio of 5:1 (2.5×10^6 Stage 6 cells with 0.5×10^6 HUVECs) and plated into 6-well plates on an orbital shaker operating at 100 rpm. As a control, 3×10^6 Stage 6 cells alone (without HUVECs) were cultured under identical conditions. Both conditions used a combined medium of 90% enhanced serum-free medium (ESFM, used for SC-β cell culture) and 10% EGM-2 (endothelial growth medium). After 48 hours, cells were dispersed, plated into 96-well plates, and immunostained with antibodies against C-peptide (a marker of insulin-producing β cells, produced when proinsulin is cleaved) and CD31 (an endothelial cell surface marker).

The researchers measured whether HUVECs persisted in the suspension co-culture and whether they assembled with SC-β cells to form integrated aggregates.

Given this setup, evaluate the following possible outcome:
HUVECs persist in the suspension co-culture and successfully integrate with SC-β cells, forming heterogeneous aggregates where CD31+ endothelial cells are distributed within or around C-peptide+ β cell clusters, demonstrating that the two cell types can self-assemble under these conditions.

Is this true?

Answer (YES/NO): NO